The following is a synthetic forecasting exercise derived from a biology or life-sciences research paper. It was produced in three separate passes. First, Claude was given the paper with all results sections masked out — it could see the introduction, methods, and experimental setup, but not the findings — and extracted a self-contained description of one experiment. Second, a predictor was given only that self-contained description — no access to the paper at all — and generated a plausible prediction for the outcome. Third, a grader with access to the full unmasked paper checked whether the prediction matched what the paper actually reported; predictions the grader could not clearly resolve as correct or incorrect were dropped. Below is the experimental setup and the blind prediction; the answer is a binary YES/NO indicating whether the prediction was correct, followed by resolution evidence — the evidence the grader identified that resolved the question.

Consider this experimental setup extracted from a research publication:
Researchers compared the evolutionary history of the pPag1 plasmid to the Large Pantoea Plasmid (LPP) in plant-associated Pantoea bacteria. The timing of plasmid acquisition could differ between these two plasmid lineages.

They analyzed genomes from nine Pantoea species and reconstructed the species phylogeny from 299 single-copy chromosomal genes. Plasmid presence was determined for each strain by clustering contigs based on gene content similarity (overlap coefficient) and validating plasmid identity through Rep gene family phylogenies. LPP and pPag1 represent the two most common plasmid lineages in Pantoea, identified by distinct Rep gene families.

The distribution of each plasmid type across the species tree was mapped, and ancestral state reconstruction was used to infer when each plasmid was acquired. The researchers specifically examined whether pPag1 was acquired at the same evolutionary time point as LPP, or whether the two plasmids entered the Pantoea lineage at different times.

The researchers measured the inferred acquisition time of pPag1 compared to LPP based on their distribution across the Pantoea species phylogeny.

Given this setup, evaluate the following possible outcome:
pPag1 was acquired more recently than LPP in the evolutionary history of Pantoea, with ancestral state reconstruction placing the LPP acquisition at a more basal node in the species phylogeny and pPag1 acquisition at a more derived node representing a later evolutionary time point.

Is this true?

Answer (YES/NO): YES